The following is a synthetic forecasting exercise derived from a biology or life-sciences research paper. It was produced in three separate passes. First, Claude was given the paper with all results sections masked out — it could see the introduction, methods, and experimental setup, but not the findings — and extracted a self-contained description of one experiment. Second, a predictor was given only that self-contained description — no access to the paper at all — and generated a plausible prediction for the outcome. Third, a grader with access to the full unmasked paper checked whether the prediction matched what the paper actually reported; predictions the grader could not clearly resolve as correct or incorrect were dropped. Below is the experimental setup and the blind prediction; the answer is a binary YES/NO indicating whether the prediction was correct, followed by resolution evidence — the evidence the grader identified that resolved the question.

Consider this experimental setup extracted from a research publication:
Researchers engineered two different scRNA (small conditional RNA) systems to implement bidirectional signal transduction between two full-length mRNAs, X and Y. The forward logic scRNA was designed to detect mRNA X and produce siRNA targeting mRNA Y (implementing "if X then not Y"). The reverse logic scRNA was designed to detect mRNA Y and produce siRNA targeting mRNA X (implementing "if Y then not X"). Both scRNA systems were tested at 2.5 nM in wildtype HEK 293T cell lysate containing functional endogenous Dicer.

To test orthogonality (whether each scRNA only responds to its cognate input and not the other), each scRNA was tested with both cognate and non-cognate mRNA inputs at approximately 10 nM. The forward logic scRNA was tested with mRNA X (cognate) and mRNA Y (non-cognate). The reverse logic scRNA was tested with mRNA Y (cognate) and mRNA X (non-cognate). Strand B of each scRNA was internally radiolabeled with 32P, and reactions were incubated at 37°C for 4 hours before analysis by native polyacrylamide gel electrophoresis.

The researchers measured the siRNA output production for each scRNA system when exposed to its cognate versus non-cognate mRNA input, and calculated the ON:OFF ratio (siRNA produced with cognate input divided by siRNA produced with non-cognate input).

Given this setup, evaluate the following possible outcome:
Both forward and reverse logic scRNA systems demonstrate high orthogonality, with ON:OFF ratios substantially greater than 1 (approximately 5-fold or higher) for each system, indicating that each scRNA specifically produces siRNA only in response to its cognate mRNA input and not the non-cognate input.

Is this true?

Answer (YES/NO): YES